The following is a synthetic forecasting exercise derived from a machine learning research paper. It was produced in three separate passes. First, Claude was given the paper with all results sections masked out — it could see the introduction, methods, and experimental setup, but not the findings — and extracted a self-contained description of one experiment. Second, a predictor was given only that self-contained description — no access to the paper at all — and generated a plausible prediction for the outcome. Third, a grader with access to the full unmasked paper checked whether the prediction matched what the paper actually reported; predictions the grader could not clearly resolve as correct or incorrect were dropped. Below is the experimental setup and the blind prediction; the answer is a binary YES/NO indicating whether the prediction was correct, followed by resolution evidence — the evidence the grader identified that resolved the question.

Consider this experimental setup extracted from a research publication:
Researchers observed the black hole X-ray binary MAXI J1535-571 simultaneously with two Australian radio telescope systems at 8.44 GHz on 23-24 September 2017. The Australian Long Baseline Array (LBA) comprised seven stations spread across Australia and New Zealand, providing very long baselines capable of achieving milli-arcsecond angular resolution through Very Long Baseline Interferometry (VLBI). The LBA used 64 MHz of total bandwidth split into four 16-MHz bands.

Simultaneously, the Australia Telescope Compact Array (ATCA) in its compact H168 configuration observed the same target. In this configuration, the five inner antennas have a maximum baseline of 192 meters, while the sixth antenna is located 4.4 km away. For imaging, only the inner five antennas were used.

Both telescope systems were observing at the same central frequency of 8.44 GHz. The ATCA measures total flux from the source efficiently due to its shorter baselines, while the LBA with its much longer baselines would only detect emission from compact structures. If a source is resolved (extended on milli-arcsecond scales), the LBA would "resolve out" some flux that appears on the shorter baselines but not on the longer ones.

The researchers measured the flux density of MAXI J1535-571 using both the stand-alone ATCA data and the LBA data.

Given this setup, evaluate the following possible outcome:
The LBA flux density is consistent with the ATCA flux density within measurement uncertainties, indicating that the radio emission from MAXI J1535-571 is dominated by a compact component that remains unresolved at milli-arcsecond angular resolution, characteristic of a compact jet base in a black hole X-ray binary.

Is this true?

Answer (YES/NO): NO